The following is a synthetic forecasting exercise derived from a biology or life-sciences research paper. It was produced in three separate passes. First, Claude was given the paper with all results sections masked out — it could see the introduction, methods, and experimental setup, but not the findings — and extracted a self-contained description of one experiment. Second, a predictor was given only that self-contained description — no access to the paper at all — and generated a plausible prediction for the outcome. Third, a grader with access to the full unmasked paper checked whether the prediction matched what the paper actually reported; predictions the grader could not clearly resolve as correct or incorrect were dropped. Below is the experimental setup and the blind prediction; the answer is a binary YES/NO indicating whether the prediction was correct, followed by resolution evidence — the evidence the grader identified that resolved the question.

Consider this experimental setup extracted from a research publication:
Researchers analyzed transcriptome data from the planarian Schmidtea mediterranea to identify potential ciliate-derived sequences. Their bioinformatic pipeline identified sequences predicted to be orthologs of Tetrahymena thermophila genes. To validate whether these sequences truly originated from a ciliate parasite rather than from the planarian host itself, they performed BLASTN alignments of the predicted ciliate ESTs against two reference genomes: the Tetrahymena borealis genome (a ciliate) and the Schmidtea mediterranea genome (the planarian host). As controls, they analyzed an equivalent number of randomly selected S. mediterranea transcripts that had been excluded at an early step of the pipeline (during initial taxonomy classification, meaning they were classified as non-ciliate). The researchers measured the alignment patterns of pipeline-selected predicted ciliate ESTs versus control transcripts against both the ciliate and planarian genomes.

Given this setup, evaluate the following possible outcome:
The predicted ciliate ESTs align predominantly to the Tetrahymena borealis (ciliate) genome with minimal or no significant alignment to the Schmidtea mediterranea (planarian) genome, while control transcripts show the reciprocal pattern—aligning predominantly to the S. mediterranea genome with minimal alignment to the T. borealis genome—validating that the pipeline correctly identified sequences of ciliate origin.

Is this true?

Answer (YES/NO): YES